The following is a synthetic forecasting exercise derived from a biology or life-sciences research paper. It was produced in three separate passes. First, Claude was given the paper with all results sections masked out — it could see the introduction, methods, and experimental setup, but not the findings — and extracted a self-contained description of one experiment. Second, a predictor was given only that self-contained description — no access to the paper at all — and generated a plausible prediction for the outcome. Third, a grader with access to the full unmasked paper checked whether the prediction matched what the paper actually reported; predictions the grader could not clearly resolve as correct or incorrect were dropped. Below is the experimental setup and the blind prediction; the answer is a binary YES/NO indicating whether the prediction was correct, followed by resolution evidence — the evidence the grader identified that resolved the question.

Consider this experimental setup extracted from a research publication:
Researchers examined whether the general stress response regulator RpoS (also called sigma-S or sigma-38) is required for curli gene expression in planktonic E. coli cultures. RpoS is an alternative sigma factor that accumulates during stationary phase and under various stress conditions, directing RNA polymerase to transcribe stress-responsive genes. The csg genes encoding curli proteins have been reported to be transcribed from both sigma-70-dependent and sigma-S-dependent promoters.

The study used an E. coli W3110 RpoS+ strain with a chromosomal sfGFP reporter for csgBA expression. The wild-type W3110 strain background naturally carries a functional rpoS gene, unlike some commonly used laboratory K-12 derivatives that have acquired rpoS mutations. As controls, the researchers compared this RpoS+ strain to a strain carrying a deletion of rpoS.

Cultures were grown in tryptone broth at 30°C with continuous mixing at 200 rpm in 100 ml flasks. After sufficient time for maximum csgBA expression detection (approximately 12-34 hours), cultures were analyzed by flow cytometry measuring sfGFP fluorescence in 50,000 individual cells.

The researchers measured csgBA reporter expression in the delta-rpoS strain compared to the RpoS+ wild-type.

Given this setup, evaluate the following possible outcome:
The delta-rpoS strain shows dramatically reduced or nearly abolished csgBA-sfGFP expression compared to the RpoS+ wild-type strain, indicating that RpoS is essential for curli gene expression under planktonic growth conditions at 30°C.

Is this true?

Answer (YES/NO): YES